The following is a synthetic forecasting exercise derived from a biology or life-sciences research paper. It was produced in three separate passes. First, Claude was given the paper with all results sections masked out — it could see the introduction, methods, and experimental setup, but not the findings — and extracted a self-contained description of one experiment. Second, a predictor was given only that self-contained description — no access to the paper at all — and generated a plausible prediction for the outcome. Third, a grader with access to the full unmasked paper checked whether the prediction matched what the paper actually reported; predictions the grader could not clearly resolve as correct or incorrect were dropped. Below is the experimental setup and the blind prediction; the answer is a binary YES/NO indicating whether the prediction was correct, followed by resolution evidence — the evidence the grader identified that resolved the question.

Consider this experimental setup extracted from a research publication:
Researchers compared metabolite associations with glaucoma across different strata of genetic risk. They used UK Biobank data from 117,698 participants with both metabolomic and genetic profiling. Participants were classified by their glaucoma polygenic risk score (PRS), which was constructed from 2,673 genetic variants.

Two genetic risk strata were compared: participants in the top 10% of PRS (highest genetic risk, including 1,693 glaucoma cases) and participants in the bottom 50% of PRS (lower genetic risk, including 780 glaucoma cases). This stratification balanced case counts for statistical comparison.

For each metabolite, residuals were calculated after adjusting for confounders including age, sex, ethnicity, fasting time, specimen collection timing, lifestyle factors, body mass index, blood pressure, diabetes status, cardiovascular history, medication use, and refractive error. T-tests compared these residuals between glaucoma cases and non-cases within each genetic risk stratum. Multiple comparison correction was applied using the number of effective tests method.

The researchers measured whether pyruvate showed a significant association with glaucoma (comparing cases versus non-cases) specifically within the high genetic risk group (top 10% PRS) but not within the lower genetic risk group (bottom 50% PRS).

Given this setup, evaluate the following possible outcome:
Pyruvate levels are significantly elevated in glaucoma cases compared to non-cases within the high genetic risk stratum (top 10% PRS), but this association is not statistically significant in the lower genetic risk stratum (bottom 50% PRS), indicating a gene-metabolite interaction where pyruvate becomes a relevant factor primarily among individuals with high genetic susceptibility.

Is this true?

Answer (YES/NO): NO